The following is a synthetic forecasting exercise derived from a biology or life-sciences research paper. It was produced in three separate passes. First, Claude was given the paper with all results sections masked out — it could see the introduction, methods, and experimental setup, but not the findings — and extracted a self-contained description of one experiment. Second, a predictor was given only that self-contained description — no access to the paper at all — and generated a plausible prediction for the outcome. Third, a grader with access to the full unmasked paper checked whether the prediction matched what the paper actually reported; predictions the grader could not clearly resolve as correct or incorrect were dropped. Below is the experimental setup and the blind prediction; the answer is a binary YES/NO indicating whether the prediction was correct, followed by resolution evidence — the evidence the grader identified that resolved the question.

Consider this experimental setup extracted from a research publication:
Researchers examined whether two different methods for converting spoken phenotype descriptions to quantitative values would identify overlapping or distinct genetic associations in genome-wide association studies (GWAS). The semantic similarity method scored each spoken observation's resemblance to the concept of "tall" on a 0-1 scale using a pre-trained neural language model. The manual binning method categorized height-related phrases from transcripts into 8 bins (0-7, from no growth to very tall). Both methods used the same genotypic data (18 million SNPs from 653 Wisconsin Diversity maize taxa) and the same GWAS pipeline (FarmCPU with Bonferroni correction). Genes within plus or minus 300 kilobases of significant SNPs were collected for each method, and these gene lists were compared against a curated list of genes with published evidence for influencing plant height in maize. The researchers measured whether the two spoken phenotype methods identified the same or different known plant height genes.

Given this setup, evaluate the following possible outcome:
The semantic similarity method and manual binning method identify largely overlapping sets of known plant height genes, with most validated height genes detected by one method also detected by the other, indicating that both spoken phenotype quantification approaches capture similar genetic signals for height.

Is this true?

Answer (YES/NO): NO